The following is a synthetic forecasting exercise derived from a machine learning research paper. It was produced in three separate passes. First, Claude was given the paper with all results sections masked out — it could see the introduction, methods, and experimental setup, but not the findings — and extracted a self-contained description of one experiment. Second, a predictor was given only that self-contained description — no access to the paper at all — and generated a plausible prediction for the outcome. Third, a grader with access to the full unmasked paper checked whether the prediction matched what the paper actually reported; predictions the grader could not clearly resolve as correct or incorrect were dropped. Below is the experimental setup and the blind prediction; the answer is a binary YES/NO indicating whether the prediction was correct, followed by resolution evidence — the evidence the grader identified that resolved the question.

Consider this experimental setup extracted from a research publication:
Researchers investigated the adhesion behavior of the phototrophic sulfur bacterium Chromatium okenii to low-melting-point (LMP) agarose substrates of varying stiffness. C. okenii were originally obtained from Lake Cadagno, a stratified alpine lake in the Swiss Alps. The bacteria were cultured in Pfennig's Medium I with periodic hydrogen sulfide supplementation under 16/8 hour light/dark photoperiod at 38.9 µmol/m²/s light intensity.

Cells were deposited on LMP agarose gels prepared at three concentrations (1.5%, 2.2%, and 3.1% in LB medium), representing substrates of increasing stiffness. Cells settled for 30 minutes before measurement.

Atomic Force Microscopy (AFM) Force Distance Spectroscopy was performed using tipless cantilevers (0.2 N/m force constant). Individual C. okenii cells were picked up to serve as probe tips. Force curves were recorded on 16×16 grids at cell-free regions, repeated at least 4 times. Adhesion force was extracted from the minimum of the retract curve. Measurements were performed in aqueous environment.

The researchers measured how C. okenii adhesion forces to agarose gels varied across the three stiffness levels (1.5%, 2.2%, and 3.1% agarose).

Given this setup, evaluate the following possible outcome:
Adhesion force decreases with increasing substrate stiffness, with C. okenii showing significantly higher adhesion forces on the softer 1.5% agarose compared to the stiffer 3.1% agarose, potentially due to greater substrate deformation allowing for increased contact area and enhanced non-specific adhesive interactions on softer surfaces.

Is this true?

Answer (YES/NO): NO